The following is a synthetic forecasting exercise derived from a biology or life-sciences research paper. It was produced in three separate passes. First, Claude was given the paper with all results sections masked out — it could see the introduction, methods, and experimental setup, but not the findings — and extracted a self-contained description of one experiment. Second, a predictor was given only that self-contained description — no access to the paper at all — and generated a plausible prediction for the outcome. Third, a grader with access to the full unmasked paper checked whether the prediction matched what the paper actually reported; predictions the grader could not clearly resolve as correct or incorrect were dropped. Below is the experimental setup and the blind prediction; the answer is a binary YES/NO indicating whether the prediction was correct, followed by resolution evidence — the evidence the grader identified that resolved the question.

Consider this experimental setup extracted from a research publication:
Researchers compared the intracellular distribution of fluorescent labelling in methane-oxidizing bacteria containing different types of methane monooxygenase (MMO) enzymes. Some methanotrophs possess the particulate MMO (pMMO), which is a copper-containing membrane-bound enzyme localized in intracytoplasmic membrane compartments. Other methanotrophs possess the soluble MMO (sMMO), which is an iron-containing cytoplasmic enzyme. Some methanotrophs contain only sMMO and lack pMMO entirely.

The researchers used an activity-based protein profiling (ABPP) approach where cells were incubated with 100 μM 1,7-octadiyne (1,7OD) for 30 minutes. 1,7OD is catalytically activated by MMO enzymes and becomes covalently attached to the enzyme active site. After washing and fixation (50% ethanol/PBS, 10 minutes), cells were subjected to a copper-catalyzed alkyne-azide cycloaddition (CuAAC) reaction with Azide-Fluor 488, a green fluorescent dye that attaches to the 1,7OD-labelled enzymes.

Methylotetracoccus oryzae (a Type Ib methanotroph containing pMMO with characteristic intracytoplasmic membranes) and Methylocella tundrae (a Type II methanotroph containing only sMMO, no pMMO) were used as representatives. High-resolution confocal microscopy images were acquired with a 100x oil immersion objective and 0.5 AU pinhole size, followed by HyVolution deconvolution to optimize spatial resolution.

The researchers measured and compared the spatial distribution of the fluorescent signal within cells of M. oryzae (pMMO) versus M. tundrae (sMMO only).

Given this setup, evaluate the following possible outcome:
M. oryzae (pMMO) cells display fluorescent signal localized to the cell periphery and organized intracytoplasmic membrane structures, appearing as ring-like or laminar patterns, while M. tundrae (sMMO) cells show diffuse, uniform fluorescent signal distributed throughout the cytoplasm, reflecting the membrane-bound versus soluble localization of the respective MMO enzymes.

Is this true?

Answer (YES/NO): NO